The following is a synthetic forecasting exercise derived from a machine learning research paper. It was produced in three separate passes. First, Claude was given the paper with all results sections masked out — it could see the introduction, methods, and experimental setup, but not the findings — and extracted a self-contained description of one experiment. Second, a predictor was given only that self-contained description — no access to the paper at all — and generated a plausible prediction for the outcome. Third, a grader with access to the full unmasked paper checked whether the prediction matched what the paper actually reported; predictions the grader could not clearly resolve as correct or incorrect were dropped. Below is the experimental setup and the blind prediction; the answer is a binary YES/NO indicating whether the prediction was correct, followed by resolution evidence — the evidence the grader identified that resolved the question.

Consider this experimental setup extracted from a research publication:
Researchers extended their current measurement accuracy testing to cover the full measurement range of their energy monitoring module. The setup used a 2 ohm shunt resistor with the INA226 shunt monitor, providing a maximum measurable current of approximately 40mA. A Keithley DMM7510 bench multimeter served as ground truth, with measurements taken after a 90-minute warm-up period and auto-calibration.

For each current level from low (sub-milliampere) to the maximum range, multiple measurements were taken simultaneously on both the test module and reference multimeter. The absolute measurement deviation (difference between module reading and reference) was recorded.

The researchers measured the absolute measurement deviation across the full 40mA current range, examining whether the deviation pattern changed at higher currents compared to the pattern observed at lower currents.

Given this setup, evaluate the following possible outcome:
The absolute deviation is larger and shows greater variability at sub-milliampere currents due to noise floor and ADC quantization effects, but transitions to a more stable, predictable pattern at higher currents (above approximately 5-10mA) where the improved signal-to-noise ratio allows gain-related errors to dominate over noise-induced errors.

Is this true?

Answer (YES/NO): NO